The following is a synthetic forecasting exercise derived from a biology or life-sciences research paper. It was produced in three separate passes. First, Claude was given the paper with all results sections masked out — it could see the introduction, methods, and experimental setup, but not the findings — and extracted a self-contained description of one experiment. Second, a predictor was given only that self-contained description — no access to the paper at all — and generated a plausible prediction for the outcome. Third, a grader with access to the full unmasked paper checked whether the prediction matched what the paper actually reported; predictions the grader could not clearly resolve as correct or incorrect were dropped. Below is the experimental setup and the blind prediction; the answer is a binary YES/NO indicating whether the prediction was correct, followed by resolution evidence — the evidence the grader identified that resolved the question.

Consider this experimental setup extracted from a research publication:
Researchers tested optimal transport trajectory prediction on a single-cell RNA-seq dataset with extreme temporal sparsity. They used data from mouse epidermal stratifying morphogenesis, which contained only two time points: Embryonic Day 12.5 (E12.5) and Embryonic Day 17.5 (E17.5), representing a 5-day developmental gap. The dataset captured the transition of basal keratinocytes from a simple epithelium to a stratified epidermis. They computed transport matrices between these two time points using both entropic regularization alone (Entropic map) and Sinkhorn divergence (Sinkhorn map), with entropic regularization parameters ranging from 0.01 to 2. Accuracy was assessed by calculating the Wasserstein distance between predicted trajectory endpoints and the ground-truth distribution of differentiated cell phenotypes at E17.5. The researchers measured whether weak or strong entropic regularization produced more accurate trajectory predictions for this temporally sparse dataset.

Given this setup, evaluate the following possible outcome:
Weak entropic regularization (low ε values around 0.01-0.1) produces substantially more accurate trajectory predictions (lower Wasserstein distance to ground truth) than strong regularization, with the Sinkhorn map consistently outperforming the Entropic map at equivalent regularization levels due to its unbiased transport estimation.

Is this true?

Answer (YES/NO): NO